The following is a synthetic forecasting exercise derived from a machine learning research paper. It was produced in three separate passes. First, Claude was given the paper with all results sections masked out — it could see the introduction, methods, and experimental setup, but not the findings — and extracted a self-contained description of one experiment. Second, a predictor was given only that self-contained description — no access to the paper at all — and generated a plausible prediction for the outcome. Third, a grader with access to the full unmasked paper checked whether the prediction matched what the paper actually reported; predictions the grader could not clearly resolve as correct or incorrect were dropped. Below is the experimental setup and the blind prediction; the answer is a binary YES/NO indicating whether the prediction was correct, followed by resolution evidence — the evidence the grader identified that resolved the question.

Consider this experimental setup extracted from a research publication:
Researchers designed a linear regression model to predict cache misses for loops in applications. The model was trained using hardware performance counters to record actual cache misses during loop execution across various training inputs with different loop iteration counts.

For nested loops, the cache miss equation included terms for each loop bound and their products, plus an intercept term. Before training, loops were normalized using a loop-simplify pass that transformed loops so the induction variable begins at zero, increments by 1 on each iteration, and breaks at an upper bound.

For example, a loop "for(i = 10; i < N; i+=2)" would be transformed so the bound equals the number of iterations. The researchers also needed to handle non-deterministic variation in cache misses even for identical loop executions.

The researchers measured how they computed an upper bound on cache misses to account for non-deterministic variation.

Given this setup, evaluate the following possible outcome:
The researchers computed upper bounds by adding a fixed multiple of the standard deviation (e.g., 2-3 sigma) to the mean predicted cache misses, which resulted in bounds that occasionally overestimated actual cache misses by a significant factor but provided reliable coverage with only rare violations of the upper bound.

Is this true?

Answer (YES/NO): NO